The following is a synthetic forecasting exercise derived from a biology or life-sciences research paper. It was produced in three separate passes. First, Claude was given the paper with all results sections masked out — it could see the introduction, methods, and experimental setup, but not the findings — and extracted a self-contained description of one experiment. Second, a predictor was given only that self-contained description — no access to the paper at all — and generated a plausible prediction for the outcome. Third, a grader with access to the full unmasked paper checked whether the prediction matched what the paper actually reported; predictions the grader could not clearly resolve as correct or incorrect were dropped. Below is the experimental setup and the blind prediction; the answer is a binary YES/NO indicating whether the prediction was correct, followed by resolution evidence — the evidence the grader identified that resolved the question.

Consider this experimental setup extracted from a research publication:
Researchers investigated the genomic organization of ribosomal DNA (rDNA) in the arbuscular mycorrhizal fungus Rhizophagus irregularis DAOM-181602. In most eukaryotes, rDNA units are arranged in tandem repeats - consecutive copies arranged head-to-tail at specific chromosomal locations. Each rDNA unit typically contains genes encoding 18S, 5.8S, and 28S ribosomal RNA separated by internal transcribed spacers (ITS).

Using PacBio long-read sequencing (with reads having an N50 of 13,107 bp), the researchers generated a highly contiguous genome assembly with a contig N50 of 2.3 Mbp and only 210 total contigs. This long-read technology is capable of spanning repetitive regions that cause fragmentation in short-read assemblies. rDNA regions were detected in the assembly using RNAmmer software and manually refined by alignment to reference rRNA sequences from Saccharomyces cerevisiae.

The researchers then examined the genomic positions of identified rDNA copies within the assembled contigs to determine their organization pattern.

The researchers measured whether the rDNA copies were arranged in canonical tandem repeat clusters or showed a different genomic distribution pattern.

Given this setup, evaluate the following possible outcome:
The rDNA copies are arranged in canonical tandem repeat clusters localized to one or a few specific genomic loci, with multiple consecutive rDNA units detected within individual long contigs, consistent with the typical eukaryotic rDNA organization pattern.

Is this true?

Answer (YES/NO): NO